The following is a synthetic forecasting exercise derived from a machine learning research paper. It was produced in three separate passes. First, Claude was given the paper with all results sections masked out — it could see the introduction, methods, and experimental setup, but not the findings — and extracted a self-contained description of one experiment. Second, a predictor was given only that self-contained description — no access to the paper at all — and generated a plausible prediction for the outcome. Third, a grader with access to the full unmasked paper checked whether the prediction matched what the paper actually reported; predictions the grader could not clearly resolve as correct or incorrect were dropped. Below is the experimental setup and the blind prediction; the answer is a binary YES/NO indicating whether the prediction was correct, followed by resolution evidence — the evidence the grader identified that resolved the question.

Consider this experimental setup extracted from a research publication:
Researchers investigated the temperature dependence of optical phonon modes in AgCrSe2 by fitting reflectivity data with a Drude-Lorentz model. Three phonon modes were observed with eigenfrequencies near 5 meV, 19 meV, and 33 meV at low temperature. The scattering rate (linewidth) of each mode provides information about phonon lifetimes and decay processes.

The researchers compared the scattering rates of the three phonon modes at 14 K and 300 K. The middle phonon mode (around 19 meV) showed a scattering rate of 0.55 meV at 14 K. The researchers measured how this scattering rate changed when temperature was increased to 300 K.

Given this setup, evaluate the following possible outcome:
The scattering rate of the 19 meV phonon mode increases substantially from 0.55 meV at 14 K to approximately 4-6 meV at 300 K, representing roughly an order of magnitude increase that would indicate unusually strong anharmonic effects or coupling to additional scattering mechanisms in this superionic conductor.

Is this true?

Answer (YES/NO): NO